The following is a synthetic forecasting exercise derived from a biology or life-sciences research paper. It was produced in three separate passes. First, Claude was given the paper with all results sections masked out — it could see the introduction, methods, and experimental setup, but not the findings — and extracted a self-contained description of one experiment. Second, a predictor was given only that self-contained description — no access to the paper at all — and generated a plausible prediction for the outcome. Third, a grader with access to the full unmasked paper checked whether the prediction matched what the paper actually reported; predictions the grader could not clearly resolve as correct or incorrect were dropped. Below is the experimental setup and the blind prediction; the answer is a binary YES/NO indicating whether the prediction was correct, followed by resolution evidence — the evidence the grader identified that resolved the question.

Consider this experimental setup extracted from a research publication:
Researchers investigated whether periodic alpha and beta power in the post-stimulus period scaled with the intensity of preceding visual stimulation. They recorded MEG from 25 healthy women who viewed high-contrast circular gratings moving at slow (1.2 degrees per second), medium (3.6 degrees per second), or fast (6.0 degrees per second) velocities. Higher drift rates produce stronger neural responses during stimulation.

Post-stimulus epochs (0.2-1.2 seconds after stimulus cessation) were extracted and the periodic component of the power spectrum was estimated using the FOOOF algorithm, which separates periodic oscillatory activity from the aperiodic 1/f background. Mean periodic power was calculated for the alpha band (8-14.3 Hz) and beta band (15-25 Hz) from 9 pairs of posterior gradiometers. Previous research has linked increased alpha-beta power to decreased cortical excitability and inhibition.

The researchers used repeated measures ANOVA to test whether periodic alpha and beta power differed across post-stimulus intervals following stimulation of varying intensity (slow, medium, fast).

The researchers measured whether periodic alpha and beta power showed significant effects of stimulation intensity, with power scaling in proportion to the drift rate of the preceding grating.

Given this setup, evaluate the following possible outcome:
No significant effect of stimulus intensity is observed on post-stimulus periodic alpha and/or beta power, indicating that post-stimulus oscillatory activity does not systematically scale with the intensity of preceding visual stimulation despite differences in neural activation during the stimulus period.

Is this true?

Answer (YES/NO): NO